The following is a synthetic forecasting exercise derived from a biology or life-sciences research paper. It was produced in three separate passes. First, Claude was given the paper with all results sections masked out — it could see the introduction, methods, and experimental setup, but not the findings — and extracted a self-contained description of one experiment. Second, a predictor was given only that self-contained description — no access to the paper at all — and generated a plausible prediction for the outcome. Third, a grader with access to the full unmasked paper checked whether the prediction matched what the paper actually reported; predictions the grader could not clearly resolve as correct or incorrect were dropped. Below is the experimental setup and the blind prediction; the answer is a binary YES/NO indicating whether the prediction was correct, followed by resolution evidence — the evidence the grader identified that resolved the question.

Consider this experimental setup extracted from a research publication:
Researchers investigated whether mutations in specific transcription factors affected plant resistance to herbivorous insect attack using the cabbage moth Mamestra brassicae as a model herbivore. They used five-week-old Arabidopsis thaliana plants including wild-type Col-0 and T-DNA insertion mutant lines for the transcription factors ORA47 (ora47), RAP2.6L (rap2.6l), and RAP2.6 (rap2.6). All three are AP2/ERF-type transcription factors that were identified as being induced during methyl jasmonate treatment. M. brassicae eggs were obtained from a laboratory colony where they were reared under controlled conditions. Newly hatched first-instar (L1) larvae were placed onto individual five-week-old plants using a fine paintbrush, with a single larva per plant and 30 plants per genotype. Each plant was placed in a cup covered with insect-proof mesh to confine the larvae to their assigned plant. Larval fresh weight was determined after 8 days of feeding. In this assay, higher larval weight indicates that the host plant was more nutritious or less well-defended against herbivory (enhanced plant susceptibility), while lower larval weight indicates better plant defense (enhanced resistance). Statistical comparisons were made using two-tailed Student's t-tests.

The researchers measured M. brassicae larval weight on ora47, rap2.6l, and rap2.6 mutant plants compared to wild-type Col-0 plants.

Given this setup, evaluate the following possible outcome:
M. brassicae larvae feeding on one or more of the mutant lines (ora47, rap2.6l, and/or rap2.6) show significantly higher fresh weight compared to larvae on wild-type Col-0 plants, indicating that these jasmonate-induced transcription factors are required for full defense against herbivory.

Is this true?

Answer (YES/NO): NO